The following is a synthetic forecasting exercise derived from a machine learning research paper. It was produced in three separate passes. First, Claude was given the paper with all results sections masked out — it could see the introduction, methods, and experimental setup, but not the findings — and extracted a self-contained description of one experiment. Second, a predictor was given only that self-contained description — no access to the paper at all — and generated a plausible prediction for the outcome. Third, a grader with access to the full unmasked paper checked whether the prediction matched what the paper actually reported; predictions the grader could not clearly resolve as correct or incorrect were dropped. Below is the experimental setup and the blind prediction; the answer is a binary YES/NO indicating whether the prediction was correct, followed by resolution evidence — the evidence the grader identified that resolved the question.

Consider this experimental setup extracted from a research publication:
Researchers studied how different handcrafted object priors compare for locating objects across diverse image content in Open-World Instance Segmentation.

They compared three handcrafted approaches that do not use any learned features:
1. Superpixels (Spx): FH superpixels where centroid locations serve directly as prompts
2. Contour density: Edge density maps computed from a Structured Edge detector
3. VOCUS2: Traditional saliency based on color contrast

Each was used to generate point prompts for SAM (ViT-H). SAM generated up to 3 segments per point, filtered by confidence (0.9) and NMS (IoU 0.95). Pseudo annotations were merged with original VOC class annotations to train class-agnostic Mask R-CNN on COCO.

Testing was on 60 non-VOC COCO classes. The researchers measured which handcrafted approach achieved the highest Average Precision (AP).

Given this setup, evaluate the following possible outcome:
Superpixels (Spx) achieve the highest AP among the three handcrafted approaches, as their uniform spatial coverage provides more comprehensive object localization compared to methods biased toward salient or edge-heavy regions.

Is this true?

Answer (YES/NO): NO